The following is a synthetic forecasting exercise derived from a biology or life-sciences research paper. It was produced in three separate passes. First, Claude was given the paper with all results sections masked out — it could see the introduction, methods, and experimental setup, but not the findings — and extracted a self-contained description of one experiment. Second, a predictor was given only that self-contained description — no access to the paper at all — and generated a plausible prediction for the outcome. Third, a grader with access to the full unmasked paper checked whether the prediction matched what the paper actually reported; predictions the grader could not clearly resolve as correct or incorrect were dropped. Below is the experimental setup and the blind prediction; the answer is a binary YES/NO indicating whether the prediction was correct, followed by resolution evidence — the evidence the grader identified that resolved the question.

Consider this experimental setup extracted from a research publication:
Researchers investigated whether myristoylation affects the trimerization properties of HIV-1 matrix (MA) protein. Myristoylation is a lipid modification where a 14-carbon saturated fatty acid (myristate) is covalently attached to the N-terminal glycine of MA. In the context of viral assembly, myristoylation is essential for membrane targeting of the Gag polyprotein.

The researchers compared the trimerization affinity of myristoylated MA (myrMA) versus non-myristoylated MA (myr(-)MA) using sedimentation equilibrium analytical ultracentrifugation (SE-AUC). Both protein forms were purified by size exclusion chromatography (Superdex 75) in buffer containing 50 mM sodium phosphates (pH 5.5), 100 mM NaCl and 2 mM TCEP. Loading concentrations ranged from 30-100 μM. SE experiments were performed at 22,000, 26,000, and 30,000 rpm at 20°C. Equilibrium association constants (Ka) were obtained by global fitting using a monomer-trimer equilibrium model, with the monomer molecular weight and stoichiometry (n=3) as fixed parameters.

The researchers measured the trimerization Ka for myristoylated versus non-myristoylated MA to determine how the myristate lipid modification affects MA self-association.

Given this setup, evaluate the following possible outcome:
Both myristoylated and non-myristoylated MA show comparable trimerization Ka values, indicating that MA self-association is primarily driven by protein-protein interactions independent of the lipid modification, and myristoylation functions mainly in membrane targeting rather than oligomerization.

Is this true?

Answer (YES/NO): NO